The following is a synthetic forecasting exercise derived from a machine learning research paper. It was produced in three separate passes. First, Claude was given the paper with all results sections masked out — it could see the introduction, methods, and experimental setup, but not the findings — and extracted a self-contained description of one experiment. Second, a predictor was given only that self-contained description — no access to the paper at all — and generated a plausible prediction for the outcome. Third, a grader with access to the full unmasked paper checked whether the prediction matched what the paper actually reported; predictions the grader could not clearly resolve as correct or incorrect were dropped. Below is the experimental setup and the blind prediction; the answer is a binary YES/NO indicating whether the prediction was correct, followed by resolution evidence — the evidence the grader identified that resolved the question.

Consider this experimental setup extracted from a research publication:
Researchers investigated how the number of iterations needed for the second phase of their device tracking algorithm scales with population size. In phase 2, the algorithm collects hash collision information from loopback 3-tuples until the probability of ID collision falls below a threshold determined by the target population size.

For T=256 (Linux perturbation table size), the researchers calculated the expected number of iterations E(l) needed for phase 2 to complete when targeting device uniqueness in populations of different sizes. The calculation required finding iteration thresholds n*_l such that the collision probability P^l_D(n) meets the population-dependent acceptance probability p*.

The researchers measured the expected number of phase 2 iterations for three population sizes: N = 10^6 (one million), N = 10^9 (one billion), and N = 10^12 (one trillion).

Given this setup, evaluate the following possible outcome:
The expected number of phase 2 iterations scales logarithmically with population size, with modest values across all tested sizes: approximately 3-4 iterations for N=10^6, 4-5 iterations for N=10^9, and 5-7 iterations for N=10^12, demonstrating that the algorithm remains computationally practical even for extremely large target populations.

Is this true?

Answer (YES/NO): NO